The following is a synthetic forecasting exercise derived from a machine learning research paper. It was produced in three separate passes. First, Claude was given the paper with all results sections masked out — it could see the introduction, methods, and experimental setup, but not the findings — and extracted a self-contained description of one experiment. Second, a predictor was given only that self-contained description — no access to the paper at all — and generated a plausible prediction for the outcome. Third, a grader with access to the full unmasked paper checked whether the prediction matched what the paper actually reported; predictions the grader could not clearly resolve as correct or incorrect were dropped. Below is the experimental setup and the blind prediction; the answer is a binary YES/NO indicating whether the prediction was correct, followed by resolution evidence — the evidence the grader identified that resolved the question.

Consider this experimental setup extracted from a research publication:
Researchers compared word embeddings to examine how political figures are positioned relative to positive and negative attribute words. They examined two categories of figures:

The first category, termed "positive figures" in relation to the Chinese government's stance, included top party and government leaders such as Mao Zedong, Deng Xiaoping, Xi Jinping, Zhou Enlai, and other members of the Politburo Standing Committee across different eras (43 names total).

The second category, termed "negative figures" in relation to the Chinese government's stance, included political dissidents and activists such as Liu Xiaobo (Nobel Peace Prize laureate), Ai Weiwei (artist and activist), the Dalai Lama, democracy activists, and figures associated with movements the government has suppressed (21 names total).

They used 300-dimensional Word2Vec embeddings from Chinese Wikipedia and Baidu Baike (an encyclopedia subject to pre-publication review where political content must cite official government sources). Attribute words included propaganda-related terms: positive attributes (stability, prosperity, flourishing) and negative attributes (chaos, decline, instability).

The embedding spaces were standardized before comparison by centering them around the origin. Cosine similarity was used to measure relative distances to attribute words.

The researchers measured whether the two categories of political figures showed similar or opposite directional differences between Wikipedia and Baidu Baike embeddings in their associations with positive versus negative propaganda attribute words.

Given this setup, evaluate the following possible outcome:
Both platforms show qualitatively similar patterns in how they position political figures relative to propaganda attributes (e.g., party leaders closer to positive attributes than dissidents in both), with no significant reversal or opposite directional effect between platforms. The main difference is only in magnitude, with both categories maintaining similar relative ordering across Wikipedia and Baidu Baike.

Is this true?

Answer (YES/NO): NO